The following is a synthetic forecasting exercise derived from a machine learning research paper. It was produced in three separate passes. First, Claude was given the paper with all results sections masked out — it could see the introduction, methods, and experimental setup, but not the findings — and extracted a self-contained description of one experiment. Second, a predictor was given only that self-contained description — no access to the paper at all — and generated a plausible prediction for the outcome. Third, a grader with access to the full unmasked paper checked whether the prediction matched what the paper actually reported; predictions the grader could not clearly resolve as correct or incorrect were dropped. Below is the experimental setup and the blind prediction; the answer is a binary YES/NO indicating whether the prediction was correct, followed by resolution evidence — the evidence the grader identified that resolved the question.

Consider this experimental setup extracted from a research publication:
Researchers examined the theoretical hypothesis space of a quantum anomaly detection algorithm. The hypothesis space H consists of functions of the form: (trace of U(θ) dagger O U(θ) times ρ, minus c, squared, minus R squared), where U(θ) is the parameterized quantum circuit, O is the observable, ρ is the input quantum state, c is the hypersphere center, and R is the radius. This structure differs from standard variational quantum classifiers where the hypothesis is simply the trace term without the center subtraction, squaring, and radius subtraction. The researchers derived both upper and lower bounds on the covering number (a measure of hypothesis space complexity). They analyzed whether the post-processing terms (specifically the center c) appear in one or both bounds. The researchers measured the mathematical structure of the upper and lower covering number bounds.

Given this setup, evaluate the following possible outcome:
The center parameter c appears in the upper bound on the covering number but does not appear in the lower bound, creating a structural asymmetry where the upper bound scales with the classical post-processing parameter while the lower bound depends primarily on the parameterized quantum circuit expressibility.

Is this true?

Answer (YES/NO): YES